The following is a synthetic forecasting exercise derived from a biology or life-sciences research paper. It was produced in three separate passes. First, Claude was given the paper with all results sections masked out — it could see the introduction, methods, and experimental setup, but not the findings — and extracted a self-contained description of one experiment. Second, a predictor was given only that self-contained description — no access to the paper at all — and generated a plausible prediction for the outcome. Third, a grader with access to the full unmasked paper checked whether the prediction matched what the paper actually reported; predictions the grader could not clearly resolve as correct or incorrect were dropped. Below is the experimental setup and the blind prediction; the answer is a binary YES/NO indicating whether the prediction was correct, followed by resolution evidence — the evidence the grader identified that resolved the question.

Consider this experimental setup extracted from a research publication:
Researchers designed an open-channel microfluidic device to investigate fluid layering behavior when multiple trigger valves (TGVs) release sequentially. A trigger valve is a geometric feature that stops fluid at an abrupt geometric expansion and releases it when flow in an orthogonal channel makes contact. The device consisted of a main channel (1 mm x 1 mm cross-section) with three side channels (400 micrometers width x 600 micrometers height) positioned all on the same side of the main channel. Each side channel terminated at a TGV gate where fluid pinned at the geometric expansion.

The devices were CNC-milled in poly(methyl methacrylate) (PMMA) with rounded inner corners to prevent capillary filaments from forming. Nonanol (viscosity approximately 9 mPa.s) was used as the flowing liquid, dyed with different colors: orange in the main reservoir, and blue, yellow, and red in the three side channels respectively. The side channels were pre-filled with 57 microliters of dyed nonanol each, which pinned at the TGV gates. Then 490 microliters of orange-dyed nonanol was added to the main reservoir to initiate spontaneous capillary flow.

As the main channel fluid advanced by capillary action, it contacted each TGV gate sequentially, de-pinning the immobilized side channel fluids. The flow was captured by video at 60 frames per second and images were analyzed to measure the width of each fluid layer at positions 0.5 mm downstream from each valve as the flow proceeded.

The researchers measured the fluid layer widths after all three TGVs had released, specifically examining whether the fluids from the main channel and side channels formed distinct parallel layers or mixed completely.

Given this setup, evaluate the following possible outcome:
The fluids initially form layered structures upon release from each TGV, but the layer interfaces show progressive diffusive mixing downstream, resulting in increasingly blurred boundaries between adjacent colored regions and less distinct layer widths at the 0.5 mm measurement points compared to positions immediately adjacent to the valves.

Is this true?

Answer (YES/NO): NO